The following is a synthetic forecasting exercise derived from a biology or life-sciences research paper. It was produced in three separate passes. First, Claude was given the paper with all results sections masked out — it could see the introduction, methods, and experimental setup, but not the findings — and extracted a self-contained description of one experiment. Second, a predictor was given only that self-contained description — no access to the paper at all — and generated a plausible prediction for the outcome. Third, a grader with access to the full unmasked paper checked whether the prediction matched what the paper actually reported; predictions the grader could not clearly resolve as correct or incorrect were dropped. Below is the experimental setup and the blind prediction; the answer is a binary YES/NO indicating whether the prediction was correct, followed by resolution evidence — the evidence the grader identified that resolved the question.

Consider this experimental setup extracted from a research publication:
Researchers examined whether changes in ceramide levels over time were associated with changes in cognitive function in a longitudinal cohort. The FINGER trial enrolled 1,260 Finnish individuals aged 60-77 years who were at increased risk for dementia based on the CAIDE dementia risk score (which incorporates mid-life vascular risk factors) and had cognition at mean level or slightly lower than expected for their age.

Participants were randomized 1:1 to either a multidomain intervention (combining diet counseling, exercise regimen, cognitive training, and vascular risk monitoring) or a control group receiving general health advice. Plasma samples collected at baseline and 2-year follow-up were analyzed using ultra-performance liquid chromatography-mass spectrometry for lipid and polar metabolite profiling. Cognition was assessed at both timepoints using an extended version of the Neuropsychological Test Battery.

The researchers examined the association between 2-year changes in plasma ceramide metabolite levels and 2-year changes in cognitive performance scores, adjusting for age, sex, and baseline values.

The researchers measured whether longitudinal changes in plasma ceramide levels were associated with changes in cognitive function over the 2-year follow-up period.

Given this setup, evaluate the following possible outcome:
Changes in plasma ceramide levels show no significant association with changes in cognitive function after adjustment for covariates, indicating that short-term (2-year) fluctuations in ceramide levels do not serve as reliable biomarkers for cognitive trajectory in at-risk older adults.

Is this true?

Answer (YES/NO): YES